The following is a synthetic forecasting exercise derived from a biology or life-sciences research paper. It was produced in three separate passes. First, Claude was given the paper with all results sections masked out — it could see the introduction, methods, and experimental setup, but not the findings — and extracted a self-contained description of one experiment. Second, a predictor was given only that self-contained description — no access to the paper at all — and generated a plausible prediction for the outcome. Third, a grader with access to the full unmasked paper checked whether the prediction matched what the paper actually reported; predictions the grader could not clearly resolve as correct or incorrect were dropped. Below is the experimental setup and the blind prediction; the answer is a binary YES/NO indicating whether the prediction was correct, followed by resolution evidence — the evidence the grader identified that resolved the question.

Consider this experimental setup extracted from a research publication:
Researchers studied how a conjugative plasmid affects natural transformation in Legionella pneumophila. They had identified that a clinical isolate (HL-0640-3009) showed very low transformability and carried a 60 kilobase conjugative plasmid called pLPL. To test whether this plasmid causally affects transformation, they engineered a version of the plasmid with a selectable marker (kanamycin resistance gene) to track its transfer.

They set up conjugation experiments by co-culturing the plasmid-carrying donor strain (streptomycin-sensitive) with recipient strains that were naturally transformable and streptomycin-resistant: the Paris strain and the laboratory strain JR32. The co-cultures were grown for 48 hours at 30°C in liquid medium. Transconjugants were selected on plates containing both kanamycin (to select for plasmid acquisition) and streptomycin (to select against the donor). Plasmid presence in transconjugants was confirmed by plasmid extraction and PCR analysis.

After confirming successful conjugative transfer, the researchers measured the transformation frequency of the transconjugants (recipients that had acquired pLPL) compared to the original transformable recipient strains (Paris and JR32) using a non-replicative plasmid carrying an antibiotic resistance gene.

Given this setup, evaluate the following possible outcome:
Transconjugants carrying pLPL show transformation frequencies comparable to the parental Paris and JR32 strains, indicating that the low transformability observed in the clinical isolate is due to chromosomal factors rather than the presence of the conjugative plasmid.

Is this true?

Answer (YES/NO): NO